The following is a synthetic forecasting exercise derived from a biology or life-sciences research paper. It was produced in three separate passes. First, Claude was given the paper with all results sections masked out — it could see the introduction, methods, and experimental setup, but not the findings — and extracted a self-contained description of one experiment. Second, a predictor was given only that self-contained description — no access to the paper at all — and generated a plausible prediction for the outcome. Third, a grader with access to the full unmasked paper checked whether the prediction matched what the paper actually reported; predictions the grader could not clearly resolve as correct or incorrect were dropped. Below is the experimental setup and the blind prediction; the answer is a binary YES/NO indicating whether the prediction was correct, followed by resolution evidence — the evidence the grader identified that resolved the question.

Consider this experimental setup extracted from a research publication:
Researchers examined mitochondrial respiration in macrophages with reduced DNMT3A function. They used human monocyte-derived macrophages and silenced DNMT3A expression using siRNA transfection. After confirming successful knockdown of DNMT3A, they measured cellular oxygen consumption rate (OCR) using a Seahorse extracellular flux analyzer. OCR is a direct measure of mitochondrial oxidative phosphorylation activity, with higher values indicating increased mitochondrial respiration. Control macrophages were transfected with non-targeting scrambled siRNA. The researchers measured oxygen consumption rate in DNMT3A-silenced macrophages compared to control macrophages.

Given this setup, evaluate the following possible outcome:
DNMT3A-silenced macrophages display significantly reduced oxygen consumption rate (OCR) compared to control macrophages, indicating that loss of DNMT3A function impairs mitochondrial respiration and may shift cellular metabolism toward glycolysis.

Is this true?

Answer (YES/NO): NO